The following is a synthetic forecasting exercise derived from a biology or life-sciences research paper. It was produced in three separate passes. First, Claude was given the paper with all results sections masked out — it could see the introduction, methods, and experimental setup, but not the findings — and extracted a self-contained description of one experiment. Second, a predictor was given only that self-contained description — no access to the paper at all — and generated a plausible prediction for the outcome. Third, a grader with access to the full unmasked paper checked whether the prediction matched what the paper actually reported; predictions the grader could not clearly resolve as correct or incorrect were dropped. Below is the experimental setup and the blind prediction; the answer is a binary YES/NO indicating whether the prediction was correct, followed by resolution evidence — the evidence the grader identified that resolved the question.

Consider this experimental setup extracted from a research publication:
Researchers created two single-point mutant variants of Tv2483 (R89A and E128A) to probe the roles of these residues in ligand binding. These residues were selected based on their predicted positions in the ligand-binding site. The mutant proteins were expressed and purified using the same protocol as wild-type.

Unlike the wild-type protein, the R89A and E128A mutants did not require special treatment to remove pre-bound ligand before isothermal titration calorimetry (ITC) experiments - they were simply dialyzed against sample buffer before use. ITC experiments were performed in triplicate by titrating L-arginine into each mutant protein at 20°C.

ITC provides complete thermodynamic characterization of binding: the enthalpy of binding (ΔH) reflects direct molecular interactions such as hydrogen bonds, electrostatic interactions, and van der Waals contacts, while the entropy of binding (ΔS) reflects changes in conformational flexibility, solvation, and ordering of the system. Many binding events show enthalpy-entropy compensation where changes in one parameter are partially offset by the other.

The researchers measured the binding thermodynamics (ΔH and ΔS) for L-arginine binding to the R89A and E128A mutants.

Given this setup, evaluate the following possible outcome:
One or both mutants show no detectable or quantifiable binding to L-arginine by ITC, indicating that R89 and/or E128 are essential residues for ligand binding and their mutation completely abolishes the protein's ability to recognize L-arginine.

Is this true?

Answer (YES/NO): NO